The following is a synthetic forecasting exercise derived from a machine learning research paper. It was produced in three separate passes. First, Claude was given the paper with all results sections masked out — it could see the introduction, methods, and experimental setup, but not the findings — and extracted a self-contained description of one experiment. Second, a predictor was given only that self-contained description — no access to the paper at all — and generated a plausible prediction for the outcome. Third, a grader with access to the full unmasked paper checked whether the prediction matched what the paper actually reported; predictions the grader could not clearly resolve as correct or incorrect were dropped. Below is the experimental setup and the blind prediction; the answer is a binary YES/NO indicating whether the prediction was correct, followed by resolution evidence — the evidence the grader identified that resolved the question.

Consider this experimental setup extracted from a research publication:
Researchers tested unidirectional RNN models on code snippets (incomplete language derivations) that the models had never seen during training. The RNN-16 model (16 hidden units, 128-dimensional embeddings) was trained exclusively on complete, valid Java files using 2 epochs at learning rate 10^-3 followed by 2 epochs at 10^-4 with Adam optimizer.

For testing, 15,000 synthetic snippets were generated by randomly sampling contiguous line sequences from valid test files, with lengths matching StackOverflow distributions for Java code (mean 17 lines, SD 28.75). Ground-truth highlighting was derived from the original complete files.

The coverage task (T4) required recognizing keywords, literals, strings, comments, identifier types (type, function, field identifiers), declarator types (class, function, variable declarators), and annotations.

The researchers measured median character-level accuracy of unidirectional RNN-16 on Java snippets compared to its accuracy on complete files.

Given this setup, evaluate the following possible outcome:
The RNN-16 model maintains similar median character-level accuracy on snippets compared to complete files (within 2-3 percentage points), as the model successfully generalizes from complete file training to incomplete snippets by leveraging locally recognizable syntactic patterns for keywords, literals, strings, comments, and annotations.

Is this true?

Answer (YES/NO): YES